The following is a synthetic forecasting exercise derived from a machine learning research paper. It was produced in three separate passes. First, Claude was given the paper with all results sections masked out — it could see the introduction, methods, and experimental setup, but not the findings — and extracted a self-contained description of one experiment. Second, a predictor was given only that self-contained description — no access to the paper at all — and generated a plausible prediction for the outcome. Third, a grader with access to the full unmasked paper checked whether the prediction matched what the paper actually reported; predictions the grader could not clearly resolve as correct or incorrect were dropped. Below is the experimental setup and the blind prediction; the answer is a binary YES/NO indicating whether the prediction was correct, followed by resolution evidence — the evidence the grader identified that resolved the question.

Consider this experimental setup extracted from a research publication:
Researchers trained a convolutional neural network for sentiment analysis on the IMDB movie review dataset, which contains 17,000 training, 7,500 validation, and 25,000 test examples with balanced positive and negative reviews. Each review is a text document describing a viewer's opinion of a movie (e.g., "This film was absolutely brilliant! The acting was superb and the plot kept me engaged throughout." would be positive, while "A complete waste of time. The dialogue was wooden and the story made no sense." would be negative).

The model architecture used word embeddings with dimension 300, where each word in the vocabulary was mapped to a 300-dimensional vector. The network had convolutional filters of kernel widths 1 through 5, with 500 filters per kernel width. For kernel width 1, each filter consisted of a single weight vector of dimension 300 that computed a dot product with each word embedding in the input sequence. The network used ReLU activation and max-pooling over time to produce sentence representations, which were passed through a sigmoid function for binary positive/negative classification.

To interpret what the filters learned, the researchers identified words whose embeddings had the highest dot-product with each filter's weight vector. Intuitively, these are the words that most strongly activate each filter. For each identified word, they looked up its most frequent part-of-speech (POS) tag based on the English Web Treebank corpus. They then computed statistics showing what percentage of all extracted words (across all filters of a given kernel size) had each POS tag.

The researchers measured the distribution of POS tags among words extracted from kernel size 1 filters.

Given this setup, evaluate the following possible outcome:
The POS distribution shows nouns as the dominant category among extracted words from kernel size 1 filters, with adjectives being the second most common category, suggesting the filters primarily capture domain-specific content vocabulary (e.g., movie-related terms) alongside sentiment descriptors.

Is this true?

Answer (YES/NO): NO